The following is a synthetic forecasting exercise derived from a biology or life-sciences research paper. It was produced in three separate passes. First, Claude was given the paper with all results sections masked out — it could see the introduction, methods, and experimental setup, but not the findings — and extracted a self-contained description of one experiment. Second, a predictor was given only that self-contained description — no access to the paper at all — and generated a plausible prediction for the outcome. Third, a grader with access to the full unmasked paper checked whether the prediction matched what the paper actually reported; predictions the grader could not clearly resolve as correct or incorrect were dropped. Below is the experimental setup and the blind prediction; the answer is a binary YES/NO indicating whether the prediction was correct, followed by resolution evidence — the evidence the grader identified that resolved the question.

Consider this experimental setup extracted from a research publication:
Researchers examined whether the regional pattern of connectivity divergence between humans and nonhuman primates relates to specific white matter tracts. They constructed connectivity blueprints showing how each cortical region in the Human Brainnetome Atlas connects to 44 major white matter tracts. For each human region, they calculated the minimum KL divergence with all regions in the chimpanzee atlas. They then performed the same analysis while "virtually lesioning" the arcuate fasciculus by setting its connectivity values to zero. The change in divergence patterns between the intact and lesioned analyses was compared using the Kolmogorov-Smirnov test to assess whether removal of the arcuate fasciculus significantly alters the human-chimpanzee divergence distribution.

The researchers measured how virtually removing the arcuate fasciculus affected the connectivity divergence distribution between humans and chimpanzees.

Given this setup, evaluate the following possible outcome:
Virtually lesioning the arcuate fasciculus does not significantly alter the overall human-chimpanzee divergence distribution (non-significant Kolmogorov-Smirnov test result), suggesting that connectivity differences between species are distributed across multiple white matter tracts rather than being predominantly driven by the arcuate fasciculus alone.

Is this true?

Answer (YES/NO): YES